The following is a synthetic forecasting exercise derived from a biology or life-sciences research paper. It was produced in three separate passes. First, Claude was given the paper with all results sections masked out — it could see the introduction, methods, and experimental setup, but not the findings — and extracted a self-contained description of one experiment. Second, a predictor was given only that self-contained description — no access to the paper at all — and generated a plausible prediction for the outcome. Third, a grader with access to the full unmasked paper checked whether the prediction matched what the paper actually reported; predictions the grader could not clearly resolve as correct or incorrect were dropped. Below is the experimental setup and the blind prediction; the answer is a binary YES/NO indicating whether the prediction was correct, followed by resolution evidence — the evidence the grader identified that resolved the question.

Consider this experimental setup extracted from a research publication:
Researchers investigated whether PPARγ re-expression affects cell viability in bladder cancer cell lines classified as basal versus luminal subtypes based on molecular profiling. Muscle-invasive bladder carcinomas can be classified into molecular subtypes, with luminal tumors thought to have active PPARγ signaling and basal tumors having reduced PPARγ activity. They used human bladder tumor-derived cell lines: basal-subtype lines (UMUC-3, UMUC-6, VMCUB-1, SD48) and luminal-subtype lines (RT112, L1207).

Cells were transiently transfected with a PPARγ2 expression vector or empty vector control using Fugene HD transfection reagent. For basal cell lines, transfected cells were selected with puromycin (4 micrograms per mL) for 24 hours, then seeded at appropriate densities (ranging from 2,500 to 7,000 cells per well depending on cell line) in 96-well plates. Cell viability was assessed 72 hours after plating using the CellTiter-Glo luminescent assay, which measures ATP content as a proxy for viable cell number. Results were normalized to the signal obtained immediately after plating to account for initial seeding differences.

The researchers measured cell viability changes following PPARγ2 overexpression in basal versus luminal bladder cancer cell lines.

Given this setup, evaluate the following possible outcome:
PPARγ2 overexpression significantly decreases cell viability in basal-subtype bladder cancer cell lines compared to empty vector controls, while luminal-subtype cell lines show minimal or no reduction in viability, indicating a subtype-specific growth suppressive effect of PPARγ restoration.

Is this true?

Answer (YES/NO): YES